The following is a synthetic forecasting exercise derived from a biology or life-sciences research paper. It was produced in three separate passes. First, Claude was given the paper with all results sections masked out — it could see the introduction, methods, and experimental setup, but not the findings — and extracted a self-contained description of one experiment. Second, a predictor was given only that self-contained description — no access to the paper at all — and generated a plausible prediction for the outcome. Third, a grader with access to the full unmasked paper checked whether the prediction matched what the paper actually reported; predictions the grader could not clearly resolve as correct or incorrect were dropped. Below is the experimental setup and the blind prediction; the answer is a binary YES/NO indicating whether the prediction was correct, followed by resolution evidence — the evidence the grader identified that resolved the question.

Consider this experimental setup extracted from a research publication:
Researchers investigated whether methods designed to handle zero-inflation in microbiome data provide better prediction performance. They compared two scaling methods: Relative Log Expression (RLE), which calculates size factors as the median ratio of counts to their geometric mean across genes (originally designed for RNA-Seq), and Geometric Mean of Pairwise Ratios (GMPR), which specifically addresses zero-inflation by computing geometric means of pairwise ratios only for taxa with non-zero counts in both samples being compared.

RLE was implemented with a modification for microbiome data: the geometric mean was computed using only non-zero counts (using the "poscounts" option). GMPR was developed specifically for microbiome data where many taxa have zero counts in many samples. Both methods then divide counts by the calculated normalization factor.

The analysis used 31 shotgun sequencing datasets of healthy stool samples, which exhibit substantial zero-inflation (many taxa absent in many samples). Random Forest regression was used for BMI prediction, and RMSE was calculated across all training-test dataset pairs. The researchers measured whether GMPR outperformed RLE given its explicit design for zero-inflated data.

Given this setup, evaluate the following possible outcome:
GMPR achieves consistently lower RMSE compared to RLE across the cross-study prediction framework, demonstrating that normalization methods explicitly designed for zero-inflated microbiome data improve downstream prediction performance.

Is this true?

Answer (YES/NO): NO